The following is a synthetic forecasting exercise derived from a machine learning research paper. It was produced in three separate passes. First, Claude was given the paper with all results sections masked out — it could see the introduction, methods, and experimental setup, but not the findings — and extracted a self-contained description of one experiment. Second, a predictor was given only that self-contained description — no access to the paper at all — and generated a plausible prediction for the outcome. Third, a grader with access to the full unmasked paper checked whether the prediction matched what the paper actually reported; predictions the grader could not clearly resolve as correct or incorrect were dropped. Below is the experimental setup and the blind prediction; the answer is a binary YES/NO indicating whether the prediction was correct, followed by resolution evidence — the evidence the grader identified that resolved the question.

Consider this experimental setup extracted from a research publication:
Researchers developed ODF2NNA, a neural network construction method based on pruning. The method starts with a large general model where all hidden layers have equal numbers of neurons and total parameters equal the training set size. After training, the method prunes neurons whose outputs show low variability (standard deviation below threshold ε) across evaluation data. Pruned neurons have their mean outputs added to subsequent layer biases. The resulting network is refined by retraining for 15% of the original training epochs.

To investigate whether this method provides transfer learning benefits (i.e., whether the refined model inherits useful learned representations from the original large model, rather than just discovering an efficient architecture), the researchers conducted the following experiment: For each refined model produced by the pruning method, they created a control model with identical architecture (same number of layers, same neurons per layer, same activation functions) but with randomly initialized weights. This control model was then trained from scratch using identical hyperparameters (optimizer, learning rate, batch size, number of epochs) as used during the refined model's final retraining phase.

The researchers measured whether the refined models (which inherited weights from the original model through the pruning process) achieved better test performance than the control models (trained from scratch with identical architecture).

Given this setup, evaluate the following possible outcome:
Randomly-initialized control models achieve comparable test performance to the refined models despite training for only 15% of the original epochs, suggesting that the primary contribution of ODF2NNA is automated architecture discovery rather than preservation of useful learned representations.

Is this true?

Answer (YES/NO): NO